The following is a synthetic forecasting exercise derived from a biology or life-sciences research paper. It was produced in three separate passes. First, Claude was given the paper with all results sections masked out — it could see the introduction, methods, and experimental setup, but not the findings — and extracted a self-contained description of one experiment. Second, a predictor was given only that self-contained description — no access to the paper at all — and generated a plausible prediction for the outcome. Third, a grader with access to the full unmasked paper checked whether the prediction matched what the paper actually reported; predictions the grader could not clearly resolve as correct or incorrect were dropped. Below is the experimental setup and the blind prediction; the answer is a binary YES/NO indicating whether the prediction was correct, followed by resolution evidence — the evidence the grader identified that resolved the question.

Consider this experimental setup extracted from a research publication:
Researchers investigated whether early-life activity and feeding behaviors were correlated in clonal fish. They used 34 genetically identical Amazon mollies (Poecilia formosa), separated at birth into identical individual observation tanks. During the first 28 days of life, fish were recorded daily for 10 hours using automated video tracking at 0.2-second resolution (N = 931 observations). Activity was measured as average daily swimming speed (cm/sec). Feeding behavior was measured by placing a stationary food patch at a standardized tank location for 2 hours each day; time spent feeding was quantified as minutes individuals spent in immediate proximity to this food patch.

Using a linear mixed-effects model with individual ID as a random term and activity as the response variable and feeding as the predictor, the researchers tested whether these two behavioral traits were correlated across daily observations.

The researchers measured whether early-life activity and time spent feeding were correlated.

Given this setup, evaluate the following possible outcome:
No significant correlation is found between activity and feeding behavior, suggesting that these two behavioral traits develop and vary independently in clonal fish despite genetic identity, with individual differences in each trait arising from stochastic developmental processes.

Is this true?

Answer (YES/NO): NO